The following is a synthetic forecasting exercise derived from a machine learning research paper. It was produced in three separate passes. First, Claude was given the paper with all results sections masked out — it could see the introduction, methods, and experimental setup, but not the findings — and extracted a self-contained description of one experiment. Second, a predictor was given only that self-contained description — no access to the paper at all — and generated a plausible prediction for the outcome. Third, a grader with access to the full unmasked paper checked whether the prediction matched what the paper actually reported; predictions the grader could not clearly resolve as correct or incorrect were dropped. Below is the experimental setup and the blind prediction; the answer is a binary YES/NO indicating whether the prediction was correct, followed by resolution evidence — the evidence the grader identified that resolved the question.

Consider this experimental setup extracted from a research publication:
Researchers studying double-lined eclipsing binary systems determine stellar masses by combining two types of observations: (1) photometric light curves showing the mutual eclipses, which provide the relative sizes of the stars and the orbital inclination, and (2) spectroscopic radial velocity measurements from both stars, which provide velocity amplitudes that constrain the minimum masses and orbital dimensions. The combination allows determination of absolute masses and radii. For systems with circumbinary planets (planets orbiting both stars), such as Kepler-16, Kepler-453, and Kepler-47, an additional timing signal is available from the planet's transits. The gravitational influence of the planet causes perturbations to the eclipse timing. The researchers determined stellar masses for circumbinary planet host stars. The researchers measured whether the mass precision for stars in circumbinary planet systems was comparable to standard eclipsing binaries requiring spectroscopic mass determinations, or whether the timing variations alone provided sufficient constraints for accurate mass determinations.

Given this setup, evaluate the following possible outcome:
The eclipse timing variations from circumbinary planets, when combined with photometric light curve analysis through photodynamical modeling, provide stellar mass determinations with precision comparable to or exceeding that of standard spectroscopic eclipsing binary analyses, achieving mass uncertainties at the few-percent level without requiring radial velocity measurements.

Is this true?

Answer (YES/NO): YES